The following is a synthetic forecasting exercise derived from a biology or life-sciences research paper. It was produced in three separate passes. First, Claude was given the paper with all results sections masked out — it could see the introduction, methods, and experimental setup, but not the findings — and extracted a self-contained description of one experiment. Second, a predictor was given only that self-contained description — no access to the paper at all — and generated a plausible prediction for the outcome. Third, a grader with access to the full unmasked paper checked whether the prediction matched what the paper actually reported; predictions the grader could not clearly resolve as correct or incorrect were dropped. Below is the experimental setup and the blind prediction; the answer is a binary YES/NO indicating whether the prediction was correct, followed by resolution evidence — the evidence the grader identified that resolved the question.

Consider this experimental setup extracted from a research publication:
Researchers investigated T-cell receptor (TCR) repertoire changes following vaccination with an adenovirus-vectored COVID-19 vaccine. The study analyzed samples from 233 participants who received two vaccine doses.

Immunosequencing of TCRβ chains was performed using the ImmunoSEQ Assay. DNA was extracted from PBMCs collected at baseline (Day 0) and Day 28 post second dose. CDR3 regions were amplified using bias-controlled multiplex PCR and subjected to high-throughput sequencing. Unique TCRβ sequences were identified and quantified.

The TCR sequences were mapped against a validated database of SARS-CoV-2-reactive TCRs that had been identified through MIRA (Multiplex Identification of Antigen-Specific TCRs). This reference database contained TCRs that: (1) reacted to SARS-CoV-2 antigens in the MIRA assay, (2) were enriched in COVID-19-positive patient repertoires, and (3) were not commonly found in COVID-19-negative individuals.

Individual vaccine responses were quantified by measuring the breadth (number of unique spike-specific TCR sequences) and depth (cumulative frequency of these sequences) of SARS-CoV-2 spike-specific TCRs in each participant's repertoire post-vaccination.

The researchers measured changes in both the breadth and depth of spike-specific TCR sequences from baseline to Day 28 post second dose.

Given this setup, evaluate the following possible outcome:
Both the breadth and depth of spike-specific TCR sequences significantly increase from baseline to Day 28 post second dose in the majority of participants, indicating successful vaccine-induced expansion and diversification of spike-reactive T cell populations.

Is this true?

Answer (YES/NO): YES